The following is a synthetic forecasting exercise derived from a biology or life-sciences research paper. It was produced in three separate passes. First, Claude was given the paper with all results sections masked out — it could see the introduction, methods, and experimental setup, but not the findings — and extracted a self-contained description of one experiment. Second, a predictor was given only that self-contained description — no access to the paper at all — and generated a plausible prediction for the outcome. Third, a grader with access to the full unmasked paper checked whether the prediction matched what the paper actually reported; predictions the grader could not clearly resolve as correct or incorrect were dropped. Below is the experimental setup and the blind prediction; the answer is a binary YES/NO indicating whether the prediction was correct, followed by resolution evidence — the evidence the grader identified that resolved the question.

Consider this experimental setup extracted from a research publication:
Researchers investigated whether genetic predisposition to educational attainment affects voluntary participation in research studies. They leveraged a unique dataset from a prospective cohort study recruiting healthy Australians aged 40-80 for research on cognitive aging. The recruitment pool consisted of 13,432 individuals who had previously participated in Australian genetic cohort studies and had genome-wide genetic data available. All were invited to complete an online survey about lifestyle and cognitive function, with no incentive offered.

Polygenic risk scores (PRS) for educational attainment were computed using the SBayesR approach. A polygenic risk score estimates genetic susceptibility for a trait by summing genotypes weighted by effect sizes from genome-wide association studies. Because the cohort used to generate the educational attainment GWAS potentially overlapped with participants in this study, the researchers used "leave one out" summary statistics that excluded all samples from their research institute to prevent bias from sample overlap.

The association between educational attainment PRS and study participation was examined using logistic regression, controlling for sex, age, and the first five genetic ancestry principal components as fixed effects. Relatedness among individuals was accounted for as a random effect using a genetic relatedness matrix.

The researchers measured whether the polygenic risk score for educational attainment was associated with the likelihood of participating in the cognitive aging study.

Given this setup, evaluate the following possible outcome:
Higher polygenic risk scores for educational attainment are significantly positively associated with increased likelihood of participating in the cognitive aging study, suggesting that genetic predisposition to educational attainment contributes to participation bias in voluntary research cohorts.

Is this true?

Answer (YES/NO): YES